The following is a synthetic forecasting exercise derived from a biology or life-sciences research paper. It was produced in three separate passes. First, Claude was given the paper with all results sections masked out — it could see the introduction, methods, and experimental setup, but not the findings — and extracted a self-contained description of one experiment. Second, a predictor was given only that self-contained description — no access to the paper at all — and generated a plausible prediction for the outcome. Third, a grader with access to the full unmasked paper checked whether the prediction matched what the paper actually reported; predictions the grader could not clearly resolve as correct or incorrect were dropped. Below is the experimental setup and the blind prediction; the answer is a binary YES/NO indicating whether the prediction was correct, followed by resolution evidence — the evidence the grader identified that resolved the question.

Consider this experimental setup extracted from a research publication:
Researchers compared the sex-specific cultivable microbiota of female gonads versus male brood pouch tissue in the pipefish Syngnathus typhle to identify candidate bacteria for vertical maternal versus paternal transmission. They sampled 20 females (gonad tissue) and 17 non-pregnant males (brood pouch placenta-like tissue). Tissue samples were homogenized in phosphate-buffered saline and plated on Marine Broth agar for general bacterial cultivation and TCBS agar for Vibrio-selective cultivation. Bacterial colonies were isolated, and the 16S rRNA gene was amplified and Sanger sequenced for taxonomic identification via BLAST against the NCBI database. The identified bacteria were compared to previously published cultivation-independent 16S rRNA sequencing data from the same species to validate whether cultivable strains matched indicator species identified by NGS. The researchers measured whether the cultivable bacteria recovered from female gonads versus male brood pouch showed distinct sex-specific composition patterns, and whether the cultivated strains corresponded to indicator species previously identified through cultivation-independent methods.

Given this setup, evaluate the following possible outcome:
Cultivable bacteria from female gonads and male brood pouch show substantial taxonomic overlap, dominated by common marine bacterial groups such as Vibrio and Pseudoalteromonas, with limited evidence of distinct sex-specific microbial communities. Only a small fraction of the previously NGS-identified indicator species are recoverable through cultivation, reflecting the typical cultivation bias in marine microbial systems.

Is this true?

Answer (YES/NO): NO